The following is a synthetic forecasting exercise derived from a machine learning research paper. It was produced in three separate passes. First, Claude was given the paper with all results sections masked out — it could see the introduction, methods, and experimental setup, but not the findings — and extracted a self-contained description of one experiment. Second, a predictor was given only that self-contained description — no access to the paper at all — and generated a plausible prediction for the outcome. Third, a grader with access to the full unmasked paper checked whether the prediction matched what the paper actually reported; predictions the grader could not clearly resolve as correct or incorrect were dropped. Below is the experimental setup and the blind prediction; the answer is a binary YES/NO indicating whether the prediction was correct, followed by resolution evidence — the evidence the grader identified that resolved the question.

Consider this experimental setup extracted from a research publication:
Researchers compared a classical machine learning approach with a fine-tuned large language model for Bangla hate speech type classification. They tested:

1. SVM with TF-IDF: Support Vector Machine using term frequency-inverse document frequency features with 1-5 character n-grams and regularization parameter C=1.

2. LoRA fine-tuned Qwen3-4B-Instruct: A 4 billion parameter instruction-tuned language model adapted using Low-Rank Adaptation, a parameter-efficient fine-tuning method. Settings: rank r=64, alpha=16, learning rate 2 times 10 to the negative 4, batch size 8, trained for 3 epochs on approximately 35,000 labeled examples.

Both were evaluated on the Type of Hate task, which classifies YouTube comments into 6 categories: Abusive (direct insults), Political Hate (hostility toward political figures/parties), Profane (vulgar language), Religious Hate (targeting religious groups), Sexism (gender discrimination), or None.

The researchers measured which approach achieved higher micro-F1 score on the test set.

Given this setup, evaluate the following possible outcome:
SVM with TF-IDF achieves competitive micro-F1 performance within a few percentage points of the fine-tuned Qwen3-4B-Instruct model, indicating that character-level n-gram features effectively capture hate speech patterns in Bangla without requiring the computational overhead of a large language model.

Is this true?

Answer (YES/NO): YES